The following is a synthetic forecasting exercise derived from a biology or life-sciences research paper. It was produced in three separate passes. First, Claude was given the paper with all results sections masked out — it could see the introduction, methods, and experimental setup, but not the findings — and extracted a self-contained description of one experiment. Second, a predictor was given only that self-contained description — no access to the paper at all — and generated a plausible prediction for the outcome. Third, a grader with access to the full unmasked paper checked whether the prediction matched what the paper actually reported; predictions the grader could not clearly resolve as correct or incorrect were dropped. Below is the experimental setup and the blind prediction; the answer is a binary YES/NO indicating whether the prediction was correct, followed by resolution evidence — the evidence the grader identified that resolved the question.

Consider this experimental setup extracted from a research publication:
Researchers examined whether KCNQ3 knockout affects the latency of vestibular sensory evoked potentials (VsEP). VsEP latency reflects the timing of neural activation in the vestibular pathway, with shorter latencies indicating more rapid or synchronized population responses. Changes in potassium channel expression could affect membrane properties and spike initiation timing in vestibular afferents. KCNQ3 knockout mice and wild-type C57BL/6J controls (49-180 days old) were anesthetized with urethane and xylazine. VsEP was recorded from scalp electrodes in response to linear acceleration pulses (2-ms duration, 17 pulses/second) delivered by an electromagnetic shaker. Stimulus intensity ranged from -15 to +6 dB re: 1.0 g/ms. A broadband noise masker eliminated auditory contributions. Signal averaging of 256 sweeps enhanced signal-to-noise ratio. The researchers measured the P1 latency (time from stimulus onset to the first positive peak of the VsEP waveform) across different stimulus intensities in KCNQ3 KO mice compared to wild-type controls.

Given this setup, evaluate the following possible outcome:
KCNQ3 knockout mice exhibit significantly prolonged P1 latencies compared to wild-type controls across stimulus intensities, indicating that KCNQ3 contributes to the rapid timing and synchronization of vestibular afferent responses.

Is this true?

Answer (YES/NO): YES